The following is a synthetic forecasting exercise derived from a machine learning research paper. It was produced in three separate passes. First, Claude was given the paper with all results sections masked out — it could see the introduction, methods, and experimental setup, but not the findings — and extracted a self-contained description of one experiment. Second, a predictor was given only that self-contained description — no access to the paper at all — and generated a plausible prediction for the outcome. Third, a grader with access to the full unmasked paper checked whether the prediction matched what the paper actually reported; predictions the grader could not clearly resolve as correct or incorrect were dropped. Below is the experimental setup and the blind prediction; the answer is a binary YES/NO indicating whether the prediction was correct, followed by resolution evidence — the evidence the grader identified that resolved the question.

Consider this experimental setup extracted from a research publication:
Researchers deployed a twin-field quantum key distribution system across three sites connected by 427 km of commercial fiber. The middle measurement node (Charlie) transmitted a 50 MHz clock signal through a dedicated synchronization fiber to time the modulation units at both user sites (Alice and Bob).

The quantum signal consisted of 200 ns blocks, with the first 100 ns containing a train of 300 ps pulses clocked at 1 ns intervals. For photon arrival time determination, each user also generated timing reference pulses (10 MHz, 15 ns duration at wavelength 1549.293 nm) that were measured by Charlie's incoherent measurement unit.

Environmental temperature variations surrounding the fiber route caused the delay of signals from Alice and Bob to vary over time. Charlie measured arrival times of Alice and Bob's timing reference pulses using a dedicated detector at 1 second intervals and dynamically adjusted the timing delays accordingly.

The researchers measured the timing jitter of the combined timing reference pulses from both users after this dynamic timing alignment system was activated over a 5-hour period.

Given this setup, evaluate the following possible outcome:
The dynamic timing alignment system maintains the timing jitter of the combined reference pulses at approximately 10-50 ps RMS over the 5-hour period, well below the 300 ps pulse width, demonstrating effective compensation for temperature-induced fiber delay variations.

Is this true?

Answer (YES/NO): NO